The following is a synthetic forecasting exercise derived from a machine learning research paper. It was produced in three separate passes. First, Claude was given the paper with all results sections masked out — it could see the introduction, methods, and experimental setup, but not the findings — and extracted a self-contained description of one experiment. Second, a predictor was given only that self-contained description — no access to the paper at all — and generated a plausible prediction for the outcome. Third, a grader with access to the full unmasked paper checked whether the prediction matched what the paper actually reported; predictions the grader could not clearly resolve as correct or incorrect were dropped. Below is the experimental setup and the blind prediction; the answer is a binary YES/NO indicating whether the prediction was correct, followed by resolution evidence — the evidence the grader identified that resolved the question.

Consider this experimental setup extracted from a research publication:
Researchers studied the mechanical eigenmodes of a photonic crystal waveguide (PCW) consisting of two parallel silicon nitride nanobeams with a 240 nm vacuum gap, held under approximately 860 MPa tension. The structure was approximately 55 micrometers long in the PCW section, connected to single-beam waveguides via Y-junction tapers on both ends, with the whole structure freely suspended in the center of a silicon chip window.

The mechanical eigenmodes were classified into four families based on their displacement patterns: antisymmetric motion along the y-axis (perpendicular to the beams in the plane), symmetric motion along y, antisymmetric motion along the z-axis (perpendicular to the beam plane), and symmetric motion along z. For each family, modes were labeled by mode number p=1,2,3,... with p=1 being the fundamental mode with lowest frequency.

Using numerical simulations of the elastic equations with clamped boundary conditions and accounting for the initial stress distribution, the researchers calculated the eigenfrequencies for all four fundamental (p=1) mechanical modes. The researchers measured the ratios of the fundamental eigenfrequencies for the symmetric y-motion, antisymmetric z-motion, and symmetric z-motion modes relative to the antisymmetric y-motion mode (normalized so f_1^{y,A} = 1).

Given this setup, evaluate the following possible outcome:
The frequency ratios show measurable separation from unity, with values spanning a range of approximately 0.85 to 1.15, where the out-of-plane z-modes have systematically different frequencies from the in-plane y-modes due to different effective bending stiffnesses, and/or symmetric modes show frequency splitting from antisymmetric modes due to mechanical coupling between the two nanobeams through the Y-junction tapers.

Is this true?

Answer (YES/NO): NO